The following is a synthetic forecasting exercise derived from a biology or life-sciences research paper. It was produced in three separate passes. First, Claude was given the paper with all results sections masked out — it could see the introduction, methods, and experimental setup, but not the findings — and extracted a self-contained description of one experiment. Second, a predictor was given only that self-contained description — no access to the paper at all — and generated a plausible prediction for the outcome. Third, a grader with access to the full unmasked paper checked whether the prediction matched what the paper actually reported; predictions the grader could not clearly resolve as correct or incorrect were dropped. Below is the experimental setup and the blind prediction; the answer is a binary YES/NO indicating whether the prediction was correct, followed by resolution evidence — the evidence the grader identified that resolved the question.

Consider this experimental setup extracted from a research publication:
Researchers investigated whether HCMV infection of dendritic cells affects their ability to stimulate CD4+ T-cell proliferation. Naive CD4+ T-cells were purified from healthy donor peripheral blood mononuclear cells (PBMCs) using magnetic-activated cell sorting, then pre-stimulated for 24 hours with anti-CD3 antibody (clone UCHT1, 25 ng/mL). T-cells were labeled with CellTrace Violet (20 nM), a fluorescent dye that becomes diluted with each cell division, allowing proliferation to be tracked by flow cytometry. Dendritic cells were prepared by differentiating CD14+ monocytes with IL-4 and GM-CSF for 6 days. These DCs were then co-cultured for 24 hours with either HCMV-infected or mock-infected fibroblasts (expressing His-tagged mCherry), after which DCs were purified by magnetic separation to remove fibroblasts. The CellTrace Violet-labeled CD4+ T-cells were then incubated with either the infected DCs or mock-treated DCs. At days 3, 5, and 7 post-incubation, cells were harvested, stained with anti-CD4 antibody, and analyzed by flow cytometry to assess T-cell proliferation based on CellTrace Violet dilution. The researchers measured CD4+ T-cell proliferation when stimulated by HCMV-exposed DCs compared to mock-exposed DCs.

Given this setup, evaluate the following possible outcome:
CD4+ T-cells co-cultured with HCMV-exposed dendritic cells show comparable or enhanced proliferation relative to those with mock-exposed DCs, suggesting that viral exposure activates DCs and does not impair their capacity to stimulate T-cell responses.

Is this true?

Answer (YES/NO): NO